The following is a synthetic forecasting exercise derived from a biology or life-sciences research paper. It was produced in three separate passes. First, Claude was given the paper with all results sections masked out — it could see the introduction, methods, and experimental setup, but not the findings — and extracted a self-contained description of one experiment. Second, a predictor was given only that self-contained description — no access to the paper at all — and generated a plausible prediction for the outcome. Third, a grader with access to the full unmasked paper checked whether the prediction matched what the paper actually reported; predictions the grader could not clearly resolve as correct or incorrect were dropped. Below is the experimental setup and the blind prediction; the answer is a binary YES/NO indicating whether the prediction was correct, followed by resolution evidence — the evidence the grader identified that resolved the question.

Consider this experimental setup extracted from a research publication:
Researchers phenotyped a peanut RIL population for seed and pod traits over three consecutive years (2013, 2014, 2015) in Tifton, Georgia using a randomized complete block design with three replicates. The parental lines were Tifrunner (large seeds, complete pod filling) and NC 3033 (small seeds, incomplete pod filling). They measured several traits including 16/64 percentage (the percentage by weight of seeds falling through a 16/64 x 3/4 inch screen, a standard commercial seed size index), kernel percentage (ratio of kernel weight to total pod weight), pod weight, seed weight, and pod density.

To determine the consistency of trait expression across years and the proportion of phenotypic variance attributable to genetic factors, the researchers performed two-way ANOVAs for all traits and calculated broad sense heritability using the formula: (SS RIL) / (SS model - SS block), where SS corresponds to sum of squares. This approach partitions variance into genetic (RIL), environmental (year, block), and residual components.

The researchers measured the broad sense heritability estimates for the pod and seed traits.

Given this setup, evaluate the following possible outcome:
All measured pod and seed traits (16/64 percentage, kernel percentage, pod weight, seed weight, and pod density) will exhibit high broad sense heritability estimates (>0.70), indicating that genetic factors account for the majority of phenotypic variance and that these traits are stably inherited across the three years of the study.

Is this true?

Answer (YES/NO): NO